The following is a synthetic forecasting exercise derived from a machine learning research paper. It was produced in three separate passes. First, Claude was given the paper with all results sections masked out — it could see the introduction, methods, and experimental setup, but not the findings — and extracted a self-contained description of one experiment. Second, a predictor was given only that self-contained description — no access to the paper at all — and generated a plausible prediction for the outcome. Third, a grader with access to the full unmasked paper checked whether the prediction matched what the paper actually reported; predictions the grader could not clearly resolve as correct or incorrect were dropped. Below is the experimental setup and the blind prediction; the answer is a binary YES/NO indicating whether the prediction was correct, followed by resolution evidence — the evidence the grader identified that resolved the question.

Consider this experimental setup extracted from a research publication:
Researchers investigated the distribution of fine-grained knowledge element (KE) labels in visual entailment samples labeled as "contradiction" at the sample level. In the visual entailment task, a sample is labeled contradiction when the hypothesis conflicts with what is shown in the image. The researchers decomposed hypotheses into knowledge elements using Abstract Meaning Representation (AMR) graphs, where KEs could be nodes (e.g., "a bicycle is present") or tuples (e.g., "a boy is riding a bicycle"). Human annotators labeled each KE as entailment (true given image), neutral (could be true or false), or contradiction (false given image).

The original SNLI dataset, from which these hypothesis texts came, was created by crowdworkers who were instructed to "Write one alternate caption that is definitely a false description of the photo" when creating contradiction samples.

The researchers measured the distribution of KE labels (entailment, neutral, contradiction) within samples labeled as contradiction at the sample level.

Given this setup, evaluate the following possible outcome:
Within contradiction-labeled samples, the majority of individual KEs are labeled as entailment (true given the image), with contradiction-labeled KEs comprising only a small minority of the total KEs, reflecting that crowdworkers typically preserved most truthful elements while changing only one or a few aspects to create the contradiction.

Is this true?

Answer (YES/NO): NO